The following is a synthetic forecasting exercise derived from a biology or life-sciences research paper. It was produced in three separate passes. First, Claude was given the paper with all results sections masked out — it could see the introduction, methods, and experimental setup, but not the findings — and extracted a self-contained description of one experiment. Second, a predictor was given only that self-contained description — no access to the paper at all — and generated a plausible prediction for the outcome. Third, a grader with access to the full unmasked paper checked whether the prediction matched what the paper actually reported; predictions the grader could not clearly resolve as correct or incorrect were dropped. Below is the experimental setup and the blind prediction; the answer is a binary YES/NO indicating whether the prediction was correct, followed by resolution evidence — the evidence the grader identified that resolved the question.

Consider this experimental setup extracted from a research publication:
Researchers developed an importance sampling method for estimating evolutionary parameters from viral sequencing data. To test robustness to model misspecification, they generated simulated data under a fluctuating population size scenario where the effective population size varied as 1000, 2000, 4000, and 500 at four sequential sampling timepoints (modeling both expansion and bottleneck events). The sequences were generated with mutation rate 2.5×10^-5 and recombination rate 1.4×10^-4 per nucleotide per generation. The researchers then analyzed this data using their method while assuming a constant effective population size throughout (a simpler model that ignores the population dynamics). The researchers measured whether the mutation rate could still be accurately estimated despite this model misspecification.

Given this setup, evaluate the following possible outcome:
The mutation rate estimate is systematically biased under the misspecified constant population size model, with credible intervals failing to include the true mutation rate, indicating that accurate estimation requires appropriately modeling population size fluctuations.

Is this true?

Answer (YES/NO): NO